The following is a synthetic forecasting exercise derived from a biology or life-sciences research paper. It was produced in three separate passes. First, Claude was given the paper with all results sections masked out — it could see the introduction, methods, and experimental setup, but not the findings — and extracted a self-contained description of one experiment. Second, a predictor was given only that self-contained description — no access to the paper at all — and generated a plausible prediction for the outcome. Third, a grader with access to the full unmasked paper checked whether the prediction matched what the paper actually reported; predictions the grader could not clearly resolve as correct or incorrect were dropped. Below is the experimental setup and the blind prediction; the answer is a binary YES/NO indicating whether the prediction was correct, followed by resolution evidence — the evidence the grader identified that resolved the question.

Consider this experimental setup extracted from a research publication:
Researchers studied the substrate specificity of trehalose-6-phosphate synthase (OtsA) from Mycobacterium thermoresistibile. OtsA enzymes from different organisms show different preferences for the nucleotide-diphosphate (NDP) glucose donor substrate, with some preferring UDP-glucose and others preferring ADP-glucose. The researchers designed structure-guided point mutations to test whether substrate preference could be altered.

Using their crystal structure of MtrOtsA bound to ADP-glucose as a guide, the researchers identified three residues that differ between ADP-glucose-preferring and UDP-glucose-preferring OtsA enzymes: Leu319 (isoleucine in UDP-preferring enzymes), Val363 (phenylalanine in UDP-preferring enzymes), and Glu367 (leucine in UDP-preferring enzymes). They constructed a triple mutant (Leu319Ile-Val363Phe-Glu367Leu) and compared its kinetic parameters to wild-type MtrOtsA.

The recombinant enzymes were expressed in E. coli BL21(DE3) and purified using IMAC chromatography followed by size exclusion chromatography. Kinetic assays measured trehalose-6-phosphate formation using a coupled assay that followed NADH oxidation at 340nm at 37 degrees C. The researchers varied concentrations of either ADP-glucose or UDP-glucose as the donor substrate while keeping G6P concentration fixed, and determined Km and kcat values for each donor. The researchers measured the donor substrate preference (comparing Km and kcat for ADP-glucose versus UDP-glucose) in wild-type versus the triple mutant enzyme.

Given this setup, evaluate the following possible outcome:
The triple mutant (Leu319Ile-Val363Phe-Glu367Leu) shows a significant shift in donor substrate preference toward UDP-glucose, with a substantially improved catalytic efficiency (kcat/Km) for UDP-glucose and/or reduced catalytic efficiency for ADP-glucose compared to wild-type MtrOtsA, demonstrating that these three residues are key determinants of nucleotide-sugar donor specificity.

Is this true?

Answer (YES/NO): YES